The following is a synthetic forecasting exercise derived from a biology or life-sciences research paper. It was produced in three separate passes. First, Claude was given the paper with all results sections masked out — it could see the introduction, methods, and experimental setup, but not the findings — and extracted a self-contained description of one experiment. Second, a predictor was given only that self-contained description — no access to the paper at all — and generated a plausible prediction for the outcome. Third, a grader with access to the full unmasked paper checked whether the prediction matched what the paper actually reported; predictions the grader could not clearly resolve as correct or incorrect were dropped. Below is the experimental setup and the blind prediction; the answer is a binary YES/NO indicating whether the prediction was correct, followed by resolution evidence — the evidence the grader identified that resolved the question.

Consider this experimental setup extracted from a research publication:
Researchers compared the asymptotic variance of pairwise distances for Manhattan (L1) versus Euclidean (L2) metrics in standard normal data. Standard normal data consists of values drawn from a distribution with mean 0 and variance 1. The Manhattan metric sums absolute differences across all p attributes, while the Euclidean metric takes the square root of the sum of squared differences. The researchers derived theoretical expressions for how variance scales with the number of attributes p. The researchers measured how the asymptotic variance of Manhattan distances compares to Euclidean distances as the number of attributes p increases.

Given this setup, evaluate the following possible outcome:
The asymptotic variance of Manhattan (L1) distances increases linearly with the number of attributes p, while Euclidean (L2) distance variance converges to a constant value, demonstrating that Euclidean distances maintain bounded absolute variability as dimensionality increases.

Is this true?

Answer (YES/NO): YES